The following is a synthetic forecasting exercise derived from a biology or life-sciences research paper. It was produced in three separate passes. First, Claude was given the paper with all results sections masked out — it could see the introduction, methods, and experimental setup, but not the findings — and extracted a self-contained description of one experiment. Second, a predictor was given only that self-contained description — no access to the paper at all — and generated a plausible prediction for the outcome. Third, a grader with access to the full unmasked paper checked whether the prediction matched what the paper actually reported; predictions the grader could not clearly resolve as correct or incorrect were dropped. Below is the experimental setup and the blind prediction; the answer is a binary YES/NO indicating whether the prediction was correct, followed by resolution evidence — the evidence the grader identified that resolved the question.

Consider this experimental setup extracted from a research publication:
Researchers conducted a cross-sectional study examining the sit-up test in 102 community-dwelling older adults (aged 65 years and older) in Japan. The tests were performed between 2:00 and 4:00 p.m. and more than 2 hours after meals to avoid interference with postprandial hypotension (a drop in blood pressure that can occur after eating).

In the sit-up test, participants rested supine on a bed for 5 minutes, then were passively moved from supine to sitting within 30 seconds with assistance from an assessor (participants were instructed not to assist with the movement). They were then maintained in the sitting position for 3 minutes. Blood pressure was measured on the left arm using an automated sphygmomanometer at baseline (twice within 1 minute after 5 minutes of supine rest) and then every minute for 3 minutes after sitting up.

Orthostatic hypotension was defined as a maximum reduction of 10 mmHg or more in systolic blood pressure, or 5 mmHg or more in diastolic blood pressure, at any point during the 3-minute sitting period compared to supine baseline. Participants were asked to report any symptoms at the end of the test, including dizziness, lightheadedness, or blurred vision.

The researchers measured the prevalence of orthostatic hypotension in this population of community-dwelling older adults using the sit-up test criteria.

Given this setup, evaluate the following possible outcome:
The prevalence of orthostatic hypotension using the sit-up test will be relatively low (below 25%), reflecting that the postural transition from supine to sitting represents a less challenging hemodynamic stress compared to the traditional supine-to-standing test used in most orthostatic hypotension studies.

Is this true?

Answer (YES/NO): NO